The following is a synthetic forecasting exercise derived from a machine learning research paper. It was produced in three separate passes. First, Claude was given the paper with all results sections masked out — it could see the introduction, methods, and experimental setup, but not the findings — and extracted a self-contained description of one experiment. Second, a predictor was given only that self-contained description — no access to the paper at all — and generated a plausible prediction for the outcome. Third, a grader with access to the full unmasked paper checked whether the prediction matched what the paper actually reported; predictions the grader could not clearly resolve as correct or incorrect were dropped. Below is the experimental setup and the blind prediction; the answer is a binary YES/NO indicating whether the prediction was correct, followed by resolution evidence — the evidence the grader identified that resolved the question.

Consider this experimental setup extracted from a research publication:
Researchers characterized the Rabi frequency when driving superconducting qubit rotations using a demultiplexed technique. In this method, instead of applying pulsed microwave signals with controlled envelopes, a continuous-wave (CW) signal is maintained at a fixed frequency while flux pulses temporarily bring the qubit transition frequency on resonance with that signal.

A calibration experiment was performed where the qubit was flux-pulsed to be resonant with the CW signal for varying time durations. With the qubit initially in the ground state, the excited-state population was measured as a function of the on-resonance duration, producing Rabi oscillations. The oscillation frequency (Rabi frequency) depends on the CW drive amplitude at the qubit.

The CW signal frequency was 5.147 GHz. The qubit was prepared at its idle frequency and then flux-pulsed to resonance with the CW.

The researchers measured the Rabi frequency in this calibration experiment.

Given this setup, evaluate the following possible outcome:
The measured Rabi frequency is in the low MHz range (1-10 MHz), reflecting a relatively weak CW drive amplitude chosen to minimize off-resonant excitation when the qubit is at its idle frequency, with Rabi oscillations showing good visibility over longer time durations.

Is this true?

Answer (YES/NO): NO